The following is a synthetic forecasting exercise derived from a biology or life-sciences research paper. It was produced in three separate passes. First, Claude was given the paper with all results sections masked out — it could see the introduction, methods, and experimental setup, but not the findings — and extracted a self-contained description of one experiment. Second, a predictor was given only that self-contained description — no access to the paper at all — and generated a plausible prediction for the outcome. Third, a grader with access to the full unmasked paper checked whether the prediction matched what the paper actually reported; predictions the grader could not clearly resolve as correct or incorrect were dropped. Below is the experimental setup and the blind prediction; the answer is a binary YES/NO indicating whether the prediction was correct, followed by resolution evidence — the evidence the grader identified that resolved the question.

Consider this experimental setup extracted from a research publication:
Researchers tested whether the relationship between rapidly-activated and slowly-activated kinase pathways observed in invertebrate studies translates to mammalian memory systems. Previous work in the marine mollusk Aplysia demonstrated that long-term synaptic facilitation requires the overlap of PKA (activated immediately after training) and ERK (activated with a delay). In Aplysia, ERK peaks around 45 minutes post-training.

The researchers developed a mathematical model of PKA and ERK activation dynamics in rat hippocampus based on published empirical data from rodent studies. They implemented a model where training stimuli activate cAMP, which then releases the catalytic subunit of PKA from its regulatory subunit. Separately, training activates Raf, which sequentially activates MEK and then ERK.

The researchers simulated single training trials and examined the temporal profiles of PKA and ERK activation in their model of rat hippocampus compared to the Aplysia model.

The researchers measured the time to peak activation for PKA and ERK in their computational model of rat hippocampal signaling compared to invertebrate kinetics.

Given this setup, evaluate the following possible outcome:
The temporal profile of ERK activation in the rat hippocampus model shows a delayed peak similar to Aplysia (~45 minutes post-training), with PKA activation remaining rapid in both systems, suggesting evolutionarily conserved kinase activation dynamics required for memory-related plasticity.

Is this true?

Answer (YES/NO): NO